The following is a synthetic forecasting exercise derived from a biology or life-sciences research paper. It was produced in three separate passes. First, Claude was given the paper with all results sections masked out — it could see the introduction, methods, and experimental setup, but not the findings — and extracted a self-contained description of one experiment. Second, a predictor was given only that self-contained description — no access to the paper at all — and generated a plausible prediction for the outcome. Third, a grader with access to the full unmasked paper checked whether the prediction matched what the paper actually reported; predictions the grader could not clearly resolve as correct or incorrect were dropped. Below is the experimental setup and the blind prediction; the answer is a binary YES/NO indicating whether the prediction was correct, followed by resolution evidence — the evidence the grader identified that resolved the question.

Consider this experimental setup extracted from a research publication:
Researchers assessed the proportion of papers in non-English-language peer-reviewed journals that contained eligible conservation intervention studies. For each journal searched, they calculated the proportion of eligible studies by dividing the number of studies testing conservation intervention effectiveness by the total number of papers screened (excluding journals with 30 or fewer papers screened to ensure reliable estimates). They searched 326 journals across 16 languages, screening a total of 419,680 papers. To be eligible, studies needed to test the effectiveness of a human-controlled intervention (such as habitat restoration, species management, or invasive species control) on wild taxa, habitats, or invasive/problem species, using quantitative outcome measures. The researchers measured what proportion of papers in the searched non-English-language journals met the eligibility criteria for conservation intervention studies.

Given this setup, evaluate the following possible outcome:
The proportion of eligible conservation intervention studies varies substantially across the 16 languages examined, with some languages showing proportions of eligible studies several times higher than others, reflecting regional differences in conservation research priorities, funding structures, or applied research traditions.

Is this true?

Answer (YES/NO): YES